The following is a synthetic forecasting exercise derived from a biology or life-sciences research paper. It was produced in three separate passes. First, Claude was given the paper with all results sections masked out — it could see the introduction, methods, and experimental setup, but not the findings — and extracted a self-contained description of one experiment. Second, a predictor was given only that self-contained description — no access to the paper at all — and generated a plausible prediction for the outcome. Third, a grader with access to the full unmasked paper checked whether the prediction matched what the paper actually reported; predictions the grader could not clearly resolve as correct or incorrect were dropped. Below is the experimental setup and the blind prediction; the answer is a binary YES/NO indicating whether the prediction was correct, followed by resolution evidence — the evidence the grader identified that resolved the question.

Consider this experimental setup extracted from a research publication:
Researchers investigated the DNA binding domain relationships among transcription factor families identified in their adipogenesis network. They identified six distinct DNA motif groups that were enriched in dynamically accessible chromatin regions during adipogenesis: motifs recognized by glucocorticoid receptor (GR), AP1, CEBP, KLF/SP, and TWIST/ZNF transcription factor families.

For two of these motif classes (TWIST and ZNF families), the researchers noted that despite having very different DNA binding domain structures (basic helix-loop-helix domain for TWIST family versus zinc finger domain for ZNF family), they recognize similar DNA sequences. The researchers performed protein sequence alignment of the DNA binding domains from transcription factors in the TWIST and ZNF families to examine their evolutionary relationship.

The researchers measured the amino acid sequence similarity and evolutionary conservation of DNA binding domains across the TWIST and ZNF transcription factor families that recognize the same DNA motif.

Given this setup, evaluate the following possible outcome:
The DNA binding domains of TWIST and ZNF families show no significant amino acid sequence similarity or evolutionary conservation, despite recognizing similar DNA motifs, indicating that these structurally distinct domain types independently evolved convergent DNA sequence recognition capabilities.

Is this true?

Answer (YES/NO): YES